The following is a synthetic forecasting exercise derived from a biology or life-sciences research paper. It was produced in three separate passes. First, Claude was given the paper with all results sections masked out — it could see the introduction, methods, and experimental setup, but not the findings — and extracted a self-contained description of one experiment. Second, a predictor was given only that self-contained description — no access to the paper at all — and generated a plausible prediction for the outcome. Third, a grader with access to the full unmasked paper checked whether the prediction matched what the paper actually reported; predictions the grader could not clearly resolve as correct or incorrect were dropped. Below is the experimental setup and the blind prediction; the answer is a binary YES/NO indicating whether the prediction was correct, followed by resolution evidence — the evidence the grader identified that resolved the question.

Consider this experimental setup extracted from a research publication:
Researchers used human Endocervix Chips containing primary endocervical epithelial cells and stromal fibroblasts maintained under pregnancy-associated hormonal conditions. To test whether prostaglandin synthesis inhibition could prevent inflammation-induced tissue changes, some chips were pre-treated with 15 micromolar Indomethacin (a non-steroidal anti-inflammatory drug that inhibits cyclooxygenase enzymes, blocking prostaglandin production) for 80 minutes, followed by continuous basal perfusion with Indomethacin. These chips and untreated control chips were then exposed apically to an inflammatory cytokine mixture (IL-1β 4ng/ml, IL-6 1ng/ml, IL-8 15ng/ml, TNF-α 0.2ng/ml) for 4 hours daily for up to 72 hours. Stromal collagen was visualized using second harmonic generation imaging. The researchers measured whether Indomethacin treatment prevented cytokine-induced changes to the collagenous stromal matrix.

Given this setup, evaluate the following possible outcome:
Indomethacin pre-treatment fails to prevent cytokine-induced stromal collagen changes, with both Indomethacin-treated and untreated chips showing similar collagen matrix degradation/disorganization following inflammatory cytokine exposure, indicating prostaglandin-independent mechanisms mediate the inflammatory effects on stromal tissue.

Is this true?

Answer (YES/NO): YES